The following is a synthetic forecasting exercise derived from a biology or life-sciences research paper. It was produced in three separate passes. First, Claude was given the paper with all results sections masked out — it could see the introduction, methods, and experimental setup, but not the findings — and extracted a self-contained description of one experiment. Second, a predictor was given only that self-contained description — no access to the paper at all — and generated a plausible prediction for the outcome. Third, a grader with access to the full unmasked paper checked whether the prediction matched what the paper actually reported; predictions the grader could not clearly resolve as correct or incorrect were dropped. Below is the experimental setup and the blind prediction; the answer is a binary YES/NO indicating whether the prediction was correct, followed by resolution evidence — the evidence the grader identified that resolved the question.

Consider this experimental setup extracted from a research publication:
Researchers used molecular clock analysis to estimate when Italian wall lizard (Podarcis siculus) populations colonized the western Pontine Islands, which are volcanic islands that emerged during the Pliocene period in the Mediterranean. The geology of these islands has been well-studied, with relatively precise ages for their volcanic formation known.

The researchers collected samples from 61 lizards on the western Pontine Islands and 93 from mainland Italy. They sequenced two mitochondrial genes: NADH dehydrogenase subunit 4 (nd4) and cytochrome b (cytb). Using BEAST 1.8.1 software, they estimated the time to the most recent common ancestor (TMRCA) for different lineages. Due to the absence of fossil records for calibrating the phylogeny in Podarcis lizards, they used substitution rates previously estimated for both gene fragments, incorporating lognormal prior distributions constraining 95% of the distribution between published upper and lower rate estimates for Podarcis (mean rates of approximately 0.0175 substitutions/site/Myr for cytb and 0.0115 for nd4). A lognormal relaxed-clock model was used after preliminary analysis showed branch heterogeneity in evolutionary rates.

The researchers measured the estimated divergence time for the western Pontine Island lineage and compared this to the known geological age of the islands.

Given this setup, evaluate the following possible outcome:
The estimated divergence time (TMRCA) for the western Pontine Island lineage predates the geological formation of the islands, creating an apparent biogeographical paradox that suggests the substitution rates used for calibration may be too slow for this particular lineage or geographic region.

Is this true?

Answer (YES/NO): NO